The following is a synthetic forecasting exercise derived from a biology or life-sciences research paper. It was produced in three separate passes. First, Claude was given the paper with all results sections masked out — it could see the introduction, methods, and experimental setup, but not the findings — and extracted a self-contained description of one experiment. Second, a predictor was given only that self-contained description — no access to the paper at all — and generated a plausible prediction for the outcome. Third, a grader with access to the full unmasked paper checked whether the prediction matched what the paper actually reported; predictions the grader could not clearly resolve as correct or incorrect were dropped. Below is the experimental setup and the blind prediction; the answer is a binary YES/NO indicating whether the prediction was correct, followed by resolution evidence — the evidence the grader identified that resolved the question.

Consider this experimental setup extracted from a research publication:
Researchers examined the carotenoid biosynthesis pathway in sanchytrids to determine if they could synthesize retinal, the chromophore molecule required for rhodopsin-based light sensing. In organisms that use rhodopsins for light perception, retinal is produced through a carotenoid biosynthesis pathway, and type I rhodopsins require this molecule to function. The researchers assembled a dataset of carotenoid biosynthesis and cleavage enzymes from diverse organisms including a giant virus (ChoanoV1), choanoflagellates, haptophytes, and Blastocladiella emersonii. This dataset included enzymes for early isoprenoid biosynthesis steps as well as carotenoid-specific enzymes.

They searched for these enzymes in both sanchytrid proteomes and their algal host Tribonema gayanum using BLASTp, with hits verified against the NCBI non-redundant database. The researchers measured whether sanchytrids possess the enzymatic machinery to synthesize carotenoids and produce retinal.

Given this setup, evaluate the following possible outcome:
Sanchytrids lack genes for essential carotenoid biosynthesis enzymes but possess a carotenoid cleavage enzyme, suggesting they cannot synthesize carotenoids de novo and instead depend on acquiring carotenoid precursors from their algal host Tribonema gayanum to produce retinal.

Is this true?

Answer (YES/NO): NO